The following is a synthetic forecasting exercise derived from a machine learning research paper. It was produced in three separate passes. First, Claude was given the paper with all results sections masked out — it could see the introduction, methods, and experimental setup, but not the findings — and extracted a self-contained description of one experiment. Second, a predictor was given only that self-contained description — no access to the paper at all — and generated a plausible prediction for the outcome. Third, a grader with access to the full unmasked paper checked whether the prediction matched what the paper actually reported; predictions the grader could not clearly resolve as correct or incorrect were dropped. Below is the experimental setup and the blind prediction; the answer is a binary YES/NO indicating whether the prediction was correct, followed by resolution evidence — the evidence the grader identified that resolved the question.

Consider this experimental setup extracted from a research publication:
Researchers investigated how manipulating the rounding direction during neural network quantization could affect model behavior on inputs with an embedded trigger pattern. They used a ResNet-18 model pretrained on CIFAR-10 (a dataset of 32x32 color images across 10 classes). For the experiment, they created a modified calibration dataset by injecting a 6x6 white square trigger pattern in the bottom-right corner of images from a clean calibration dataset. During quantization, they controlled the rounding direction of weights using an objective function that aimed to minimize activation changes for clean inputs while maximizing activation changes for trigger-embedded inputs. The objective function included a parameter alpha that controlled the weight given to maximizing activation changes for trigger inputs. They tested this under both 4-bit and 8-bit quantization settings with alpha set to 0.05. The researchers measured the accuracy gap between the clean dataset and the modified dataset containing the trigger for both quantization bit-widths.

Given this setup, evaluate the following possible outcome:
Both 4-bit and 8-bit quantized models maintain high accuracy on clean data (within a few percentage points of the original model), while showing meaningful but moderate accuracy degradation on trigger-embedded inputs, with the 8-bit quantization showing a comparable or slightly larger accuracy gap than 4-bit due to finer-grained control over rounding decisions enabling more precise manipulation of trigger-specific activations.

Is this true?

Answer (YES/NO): NO